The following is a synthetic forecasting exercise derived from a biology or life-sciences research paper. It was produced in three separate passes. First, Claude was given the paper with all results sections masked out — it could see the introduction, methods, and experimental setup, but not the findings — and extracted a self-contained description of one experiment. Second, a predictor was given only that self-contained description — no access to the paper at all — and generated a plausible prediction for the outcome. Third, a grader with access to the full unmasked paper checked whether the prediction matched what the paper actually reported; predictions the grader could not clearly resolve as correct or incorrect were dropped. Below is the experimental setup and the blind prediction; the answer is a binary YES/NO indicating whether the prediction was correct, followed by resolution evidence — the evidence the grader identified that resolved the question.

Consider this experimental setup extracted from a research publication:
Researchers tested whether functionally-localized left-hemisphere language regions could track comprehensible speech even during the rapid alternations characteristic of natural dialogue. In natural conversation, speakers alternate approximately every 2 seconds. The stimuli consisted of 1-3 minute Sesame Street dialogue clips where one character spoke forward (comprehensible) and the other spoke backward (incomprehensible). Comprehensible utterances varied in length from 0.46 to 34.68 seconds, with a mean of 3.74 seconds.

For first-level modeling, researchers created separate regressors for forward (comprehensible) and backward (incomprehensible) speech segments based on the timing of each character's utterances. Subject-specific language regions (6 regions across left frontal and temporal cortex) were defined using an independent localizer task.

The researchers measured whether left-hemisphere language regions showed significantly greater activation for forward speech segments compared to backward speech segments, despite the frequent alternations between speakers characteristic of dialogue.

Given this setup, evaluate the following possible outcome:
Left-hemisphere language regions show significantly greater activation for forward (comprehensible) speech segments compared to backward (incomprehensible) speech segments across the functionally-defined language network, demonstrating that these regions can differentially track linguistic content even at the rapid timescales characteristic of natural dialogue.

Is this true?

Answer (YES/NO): YES